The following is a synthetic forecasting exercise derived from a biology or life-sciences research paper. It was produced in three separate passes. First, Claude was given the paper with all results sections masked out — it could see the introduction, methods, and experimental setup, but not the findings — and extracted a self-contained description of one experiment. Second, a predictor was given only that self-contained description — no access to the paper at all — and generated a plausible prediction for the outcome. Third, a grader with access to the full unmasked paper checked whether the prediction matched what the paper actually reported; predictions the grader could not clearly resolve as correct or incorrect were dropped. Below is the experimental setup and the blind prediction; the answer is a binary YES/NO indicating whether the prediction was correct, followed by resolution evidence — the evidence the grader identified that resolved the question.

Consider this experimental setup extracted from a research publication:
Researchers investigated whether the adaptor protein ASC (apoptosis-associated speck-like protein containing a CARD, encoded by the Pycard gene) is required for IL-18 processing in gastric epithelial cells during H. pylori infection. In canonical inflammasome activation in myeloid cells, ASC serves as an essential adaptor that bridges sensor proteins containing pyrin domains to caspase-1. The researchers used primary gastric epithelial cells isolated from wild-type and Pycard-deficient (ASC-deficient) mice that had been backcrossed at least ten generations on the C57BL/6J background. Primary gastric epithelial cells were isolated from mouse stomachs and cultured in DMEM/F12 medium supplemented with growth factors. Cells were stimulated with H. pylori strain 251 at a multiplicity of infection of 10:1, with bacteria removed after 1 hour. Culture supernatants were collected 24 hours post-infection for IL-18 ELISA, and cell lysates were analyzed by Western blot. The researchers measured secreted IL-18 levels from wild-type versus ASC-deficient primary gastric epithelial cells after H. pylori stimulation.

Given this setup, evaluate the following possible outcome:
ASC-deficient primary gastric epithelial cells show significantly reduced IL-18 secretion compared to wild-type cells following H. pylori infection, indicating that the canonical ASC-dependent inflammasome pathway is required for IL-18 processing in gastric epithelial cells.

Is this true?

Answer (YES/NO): NO